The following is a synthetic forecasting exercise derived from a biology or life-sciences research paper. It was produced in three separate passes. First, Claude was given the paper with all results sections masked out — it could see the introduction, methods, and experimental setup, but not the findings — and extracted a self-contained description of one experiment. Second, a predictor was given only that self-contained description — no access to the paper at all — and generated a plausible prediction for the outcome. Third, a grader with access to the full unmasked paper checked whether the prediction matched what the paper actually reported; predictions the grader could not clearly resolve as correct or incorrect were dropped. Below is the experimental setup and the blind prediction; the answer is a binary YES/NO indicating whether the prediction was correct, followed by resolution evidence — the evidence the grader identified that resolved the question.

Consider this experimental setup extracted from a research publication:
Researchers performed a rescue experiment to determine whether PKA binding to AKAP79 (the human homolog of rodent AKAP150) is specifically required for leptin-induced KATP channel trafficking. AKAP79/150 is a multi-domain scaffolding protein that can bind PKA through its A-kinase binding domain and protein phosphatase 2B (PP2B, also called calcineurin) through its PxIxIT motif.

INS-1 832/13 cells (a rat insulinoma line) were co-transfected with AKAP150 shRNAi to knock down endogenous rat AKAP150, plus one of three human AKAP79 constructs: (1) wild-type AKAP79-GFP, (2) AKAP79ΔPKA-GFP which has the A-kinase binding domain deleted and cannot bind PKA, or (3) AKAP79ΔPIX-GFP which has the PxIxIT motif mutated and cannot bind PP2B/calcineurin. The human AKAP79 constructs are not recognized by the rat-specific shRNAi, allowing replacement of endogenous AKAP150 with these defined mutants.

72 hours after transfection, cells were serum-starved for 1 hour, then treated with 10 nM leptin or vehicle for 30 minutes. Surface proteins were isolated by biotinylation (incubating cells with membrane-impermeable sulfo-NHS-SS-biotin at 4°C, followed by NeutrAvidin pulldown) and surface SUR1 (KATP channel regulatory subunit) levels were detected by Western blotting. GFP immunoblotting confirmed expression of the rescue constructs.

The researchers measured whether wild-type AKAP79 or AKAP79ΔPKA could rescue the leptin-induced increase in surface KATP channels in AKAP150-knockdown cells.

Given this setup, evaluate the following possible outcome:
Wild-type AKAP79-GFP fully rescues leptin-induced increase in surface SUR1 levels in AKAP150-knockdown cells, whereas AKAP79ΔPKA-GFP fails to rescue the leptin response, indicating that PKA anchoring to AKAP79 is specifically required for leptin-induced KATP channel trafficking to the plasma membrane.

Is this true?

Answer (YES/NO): YES